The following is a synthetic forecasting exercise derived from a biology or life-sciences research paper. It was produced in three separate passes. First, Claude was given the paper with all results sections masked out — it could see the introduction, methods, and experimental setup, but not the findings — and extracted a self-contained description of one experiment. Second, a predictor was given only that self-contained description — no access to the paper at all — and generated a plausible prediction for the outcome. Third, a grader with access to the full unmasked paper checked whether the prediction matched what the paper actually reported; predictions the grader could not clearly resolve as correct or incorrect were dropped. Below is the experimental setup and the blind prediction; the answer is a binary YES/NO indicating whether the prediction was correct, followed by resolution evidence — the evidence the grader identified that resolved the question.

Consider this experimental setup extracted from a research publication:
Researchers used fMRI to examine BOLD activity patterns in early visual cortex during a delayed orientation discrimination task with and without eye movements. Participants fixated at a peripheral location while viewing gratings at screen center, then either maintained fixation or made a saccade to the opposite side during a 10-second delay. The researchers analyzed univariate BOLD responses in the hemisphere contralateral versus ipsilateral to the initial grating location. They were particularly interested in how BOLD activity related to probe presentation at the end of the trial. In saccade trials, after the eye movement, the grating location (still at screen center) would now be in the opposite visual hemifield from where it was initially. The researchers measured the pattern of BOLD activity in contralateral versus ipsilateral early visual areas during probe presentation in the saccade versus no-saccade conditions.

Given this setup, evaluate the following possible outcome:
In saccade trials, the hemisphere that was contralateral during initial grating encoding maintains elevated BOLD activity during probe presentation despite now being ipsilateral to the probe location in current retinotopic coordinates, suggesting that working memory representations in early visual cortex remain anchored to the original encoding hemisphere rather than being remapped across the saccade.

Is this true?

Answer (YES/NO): NO